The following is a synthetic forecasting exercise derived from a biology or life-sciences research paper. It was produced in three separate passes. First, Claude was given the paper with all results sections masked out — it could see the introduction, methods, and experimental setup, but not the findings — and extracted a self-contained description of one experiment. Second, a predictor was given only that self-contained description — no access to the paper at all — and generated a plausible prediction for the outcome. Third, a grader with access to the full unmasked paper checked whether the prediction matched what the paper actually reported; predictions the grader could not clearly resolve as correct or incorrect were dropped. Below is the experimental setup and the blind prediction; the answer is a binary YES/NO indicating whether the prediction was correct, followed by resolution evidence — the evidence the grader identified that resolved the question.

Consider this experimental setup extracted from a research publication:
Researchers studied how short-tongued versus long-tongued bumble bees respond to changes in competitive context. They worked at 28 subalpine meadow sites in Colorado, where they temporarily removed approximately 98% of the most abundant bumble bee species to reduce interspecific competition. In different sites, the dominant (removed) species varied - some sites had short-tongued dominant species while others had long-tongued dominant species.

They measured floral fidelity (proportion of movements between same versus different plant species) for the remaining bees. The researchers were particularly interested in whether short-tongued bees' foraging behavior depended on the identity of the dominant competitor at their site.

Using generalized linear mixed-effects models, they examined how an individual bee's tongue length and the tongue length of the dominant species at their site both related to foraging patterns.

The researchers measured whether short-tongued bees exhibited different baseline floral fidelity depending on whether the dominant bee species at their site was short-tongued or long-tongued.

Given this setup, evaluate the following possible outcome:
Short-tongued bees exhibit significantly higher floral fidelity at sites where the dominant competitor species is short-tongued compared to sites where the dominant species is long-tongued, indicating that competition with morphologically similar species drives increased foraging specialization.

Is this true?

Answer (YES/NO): NO